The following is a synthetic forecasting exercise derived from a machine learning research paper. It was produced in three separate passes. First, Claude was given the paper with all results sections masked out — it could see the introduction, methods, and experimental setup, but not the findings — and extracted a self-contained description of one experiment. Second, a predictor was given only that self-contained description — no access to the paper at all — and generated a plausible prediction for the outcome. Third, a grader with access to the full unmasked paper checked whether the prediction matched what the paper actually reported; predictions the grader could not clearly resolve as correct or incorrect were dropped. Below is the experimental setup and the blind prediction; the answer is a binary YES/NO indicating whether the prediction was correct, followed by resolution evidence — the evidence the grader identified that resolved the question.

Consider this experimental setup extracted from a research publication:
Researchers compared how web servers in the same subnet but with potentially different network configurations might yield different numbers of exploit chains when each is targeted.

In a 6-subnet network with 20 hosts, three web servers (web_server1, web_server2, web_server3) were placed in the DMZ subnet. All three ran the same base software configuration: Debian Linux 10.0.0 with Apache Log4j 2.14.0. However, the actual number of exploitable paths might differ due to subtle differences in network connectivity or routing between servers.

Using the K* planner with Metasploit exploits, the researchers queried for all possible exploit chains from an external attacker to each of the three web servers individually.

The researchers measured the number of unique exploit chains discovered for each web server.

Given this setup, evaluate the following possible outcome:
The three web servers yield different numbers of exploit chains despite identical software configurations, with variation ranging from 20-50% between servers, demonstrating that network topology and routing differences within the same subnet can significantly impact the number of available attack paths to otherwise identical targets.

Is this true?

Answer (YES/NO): NO